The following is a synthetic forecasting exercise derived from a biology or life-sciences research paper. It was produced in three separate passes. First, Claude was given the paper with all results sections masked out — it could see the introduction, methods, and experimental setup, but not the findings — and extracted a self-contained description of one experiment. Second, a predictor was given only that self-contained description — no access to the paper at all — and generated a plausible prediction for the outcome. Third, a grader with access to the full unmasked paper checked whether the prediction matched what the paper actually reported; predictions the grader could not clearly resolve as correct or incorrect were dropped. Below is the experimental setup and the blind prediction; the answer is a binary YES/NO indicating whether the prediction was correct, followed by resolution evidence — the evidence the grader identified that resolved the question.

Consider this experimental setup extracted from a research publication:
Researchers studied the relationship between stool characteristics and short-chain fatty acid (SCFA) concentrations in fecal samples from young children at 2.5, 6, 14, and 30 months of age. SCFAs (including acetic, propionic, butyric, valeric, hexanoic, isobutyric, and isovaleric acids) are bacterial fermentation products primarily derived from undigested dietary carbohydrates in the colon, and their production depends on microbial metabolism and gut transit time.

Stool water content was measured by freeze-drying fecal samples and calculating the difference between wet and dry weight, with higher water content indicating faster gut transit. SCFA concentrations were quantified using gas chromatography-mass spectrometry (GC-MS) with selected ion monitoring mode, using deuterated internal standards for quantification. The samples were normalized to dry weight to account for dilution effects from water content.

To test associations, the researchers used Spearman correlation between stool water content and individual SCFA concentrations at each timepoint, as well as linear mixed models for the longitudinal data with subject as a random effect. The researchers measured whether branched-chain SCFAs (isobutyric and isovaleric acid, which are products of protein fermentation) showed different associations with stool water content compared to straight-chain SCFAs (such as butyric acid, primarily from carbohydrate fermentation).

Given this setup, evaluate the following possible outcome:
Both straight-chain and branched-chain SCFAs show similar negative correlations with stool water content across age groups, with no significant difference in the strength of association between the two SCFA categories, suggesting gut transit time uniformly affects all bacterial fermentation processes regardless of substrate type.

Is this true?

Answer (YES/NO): NO